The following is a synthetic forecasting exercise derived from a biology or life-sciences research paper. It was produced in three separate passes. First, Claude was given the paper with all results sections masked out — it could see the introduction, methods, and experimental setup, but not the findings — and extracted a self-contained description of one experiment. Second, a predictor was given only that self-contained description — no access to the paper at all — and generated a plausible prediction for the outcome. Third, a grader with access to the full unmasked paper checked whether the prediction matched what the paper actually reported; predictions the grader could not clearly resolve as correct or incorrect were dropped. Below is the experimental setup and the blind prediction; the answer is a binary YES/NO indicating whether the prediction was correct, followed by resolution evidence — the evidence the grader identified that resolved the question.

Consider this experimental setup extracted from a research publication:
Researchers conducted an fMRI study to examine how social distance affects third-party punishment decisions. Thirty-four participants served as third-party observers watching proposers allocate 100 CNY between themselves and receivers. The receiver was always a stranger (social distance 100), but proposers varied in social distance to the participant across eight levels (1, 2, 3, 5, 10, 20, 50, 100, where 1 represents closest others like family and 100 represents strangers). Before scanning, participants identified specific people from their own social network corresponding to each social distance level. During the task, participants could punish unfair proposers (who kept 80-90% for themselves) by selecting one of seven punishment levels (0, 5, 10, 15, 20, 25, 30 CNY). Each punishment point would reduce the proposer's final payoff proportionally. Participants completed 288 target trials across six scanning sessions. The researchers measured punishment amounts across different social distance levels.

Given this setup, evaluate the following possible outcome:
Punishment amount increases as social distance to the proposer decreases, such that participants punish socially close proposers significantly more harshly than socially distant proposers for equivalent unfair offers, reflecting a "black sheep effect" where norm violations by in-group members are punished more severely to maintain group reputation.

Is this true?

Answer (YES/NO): NO